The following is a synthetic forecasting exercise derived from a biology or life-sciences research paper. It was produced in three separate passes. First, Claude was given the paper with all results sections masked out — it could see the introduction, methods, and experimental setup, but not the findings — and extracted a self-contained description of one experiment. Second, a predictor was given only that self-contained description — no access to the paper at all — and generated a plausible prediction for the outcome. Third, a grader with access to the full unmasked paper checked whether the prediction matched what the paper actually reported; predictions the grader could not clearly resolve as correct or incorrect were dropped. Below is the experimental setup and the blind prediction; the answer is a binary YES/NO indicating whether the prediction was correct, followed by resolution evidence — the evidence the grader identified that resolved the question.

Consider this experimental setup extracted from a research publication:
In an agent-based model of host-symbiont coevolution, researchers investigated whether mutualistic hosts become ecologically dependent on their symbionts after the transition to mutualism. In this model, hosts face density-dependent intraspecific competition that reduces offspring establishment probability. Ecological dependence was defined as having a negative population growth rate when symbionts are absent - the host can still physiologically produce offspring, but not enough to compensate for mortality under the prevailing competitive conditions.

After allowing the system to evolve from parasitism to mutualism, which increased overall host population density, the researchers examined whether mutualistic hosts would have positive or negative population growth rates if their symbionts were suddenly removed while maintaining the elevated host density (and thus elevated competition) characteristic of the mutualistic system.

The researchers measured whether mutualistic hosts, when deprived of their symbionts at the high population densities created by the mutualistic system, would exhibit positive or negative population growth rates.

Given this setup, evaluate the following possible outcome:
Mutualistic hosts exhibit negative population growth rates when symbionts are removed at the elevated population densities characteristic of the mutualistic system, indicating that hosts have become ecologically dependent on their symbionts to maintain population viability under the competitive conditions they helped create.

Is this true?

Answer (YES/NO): YES